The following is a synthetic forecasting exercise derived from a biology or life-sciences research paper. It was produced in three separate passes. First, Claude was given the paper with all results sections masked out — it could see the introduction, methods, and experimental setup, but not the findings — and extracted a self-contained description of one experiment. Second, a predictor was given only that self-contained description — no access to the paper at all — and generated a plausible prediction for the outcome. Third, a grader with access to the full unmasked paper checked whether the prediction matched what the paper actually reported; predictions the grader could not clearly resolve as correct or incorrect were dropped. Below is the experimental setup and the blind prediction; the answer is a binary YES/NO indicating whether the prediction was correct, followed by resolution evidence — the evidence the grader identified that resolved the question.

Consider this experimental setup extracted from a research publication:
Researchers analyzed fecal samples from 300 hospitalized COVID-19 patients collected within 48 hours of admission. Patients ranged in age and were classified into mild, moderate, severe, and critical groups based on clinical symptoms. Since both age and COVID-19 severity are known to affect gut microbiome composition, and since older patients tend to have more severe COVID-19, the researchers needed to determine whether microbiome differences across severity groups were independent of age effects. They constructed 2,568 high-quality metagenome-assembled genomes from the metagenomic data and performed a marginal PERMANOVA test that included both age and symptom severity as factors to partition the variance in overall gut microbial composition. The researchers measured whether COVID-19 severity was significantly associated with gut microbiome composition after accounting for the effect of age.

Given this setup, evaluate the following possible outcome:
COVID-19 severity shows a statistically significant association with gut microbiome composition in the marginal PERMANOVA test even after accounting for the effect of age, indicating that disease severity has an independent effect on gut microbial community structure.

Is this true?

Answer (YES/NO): YES